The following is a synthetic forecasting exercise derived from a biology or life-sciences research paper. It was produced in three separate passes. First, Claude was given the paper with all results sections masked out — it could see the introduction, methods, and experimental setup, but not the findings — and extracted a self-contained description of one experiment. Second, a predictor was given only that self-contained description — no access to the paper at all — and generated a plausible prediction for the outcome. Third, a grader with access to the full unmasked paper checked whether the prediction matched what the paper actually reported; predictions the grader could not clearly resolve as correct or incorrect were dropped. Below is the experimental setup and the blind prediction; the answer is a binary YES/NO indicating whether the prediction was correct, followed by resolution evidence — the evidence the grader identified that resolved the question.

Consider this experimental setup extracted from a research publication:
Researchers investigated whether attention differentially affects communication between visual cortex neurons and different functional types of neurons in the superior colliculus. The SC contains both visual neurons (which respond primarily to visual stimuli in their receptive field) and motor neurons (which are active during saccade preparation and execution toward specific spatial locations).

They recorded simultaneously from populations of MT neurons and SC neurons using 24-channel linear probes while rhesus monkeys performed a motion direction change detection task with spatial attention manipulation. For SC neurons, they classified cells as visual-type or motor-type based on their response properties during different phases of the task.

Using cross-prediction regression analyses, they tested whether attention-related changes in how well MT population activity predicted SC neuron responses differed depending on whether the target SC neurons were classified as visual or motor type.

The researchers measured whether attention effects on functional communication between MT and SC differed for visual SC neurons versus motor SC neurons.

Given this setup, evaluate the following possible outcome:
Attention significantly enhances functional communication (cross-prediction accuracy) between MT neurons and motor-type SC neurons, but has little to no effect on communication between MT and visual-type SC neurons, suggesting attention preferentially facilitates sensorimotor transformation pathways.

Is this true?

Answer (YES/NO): NO